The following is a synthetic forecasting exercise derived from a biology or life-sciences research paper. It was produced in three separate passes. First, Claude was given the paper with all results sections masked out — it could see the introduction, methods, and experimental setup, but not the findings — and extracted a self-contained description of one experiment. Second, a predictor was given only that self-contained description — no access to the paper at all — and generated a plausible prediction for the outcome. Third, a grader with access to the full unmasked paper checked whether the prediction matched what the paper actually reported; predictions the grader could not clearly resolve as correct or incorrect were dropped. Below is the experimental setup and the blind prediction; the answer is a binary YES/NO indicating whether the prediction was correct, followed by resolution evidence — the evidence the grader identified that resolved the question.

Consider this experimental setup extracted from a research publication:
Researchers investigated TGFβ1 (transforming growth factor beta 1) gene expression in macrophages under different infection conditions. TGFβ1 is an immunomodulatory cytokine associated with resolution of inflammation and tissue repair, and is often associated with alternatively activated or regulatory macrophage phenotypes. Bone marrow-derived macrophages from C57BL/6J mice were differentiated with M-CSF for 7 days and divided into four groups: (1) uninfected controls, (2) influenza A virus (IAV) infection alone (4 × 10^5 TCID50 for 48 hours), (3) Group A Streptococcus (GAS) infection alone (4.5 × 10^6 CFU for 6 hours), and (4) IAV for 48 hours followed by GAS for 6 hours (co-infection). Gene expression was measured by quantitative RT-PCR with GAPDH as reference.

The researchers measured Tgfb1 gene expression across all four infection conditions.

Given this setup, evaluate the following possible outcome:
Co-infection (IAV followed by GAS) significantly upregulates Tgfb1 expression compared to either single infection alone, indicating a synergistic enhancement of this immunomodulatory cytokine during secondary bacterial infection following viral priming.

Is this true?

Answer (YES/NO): NO